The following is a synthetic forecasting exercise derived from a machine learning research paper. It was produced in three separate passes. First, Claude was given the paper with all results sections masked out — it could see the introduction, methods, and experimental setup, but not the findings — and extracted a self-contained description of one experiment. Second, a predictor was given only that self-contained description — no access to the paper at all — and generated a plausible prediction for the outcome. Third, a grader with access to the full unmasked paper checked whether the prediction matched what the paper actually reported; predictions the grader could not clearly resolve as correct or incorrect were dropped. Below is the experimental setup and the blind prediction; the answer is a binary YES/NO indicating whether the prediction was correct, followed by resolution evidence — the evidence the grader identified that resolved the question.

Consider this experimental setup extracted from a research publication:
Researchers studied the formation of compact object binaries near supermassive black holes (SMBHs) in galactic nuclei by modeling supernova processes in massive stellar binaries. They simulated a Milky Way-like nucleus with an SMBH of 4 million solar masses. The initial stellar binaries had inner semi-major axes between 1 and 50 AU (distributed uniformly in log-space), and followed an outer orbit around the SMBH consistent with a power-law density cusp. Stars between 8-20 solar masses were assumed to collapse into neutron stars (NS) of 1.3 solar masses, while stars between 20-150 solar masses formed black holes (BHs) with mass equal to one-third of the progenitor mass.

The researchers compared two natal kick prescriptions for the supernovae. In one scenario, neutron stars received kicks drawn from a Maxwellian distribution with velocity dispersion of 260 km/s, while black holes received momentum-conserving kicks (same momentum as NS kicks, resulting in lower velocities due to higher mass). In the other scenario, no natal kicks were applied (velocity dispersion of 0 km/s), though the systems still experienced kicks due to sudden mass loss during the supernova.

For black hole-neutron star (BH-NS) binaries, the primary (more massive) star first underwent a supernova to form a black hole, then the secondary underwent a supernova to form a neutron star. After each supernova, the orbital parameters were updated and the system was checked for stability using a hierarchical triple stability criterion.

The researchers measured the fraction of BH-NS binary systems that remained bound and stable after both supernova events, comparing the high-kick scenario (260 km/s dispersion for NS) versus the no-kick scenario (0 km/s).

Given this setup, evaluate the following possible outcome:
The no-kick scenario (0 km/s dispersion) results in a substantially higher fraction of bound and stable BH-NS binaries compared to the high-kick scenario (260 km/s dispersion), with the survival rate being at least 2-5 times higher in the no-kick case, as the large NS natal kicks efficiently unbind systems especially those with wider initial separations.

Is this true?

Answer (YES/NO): NO